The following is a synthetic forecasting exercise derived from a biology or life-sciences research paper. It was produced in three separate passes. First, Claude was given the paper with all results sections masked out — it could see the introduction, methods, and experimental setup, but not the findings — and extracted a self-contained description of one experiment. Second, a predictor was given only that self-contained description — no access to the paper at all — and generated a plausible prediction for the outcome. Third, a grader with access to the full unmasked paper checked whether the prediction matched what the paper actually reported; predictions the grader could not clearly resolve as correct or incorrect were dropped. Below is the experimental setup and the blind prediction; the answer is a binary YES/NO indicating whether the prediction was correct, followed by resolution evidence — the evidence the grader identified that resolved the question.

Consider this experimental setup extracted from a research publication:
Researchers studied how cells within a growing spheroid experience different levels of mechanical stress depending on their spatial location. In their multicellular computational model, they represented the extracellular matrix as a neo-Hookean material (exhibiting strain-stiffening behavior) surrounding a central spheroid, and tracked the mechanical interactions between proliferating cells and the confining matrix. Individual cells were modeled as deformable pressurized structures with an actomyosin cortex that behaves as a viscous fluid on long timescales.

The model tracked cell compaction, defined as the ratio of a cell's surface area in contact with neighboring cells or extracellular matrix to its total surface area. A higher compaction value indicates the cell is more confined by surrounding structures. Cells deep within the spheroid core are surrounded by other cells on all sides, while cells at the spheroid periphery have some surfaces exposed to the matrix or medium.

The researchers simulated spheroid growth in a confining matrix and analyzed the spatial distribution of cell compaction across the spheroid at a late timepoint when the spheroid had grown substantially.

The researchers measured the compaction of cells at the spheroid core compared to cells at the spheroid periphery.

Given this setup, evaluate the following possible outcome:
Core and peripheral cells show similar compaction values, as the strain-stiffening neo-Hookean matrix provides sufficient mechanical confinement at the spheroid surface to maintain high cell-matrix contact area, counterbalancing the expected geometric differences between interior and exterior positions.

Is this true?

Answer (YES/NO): NO